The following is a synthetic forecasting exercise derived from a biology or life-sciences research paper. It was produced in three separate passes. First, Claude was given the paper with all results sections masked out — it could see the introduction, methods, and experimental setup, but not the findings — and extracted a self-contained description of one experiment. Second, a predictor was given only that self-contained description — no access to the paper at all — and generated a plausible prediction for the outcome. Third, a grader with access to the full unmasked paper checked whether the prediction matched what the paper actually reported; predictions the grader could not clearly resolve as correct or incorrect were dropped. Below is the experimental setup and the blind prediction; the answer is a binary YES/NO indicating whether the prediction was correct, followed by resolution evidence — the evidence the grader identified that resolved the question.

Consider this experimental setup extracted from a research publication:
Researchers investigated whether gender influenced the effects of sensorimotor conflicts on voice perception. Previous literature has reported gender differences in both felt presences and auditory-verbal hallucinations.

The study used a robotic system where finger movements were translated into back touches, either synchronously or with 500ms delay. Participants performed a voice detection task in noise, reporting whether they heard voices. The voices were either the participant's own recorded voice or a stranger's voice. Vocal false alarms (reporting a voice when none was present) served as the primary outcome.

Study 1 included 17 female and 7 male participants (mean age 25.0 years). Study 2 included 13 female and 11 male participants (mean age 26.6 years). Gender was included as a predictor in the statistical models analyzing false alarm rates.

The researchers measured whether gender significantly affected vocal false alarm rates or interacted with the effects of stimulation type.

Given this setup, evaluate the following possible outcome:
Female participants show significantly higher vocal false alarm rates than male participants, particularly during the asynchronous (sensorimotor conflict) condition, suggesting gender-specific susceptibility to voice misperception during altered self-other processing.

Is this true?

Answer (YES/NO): NO